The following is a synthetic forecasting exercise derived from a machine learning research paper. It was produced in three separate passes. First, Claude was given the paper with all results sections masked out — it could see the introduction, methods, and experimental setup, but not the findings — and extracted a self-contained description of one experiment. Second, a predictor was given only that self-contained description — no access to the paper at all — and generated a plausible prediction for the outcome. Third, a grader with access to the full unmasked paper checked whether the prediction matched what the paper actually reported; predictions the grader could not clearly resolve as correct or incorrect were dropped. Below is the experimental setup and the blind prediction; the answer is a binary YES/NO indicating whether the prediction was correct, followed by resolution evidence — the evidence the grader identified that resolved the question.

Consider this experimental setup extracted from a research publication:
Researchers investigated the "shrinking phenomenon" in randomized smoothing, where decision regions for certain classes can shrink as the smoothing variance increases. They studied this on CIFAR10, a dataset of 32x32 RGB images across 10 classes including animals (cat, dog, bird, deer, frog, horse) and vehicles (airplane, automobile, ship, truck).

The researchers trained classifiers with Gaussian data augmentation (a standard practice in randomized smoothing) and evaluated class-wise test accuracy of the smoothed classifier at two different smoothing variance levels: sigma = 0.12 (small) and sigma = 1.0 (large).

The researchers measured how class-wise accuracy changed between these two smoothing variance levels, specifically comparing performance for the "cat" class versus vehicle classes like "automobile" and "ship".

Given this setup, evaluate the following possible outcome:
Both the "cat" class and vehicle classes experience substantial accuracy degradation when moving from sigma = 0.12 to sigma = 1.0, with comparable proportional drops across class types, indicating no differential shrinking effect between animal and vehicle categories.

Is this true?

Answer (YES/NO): NO